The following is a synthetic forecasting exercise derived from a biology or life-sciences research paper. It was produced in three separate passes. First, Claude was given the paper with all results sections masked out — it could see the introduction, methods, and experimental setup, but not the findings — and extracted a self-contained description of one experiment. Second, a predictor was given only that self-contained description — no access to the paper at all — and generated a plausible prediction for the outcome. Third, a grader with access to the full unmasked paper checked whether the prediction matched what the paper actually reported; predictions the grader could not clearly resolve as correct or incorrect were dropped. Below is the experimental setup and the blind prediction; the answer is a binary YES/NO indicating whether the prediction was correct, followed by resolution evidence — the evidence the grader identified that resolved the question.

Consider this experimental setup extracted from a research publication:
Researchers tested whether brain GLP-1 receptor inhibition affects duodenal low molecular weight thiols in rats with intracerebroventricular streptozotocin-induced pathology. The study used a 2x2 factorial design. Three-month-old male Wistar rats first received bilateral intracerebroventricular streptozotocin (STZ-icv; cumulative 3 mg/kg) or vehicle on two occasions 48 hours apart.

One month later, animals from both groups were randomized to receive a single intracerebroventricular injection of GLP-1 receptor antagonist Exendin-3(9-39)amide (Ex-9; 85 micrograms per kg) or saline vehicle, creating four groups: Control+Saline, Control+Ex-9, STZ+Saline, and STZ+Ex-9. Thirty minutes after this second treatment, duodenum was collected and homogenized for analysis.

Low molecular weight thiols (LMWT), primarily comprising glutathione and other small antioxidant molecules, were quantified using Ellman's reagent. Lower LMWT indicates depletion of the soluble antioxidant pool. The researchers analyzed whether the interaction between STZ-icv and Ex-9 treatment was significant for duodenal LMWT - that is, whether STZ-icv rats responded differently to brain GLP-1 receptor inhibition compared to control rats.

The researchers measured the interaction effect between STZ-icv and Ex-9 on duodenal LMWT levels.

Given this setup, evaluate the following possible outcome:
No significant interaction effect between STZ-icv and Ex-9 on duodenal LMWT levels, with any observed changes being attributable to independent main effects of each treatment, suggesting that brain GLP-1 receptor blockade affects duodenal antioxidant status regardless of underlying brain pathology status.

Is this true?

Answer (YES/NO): NO